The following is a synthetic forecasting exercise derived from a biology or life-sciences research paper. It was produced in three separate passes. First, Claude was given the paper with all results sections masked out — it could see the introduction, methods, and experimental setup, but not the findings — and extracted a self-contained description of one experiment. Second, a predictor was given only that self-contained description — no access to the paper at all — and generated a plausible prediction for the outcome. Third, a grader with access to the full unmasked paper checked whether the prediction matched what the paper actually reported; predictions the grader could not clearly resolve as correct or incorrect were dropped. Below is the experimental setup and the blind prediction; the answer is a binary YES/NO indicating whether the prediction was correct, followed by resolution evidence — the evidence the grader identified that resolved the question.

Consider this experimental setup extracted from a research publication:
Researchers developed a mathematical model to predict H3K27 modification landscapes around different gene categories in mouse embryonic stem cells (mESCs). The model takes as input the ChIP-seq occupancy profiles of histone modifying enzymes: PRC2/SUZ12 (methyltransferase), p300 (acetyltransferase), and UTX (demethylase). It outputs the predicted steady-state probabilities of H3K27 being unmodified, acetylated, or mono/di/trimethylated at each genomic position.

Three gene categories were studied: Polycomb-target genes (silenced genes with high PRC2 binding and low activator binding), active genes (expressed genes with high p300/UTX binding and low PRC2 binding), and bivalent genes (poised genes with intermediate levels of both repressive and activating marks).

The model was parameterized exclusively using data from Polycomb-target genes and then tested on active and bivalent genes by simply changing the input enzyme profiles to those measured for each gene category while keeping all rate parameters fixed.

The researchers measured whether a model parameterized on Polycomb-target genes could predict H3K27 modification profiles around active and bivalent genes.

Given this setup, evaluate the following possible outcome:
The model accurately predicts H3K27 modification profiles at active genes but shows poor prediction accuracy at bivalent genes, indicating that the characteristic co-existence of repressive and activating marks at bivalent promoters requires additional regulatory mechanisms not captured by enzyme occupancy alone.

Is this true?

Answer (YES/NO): NO